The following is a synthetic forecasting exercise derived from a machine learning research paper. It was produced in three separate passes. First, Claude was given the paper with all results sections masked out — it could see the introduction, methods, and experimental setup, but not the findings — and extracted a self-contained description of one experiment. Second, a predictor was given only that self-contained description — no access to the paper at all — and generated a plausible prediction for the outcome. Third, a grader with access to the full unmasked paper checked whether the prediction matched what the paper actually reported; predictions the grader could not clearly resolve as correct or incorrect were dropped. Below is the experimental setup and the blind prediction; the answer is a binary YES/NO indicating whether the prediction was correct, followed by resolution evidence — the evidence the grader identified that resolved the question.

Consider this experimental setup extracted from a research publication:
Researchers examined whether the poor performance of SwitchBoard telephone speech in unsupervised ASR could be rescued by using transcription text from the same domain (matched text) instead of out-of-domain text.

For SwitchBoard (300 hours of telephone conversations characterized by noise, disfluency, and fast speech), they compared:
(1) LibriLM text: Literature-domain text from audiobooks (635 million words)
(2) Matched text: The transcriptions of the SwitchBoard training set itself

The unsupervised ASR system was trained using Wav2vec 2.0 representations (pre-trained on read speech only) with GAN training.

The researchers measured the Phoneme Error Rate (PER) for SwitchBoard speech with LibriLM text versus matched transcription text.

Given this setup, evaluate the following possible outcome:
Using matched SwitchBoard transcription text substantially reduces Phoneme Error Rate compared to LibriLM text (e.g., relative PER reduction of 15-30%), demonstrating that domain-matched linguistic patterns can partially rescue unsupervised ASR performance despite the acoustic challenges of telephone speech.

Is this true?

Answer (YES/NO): NO